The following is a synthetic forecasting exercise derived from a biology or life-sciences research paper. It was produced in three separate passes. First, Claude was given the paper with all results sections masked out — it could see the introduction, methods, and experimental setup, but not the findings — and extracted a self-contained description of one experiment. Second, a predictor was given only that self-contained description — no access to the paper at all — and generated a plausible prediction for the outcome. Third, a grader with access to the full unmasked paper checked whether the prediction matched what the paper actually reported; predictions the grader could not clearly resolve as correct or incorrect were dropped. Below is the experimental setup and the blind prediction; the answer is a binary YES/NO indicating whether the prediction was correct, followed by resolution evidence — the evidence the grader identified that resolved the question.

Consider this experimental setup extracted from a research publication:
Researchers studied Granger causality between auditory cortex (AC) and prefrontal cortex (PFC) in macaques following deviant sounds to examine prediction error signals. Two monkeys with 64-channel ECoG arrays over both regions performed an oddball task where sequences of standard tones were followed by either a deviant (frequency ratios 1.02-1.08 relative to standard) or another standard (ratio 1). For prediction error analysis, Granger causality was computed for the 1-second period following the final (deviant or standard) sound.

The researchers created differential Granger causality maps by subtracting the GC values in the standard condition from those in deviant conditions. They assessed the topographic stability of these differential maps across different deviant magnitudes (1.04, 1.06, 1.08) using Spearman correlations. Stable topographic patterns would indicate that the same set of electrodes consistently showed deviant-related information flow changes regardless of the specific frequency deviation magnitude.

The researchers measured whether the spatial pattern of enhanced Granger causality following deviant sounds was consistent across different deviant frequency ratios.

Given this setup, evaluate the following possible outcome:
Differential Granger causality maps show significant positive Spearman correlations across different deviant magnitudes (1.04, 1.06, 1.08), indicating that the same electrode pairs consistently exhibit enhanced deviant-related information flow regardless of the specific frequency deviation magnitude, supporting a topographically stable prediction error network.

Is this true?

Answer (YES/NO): YES